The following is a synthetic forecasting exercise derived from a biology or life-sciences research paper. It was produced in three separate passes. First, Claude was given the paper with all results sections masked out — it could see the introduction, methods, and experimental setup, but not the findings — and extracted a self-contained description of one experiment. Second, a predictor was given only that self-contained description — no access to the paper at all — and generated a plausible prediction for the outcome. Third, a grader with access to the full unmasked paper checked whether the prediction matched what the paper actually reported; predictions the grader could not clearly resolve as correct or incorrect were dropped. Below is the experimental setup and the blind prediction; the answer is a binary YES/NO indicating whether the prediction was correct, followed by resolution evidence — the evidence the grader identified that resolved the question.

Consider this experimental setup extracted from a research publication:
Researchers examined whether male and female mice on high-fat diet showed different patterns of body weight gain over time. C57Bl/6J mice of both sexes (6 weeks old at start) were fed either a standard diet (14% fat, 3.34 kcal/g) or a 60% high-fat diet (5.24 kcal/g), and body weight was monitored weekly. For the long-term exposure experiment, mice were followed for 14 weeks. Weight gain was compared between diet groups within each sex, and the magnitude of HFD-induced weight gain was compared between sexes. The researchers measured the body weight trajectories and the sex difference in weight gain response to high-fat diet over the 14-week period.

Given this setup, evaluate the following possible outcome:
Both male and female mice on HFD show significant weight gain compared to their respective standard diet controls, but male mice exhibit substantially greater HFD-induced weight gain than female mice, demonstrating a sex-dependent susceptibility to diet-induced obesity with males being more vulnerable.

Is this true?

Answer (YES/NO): NO